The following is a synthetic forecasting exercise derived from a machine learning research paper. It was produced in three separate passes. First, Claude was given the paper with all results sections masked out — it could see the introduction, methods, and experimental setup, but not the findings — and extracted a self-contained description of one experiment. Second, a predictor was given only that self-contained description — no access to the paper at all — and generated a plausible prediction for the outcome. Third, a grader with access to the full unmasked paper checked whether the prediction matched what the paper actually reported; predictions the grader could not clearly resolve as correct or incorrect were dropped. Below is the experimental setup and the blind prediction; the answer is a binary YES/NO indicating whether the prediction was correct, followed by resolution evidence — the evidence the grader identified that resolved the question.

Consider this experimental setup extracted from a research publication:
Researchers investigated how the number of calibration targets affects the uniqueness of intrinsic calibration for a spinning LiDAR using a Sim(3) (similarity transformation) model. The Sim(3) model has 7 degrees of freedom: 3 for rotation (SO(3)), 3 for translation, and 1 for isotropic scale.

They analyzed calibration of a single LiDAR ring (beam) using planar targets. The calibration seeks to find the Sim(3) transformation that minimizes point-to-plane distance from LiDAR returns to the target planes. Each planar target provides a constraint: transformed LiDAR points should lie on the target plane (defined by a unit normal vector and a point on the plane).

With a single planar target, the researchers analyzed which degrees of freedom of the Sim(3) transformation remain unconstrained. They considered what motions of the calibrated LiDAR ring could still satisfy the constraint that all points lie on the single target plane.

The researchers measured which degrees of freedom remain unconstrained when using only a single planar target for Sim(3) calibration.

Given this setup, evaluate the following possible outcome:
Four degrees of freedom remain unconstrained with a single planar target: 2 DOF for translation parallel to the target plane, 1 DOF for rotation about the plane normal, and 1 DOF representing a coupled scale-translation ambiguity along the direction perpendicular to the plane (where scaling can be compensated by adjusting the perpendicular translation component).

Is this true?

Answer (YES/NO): NO